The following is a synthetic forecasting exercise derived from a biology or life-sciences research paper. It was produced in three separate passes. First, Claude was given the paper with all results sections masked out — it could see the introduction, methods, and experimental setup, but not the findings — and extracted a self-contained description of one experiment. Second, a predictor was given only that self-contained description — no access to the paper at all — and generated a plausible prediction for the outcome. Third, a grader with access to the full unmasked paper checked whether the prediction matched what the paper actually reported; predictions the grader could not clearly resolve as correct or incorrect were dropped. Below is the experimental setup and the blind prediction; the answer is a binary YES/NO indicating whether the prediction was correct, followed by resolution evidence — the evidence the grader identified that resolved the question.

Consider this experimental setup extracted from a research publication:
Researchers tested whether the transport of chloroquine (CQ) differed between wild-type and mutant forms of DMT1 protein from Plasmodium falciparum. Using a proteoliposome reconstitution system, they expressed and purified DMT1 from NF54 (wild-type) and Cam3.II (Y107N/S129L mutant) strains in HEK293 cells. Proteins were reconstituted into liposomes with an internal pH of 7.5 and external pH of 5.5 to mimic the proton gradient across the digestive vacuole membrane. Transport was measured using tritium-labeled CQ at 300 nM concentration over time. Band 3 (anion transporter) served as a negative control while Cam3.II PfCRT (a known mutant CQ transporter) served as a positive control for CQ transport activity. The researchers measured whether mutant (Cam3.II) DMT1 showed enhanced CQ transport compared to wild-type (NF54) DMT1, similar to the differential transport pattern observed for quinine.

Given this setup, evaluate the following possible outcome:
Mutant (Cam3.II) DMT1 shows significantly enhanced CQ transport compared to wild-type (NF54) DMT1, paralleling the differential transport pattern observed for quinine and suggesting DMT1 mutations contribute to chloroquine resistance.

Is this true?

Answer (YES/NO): NO